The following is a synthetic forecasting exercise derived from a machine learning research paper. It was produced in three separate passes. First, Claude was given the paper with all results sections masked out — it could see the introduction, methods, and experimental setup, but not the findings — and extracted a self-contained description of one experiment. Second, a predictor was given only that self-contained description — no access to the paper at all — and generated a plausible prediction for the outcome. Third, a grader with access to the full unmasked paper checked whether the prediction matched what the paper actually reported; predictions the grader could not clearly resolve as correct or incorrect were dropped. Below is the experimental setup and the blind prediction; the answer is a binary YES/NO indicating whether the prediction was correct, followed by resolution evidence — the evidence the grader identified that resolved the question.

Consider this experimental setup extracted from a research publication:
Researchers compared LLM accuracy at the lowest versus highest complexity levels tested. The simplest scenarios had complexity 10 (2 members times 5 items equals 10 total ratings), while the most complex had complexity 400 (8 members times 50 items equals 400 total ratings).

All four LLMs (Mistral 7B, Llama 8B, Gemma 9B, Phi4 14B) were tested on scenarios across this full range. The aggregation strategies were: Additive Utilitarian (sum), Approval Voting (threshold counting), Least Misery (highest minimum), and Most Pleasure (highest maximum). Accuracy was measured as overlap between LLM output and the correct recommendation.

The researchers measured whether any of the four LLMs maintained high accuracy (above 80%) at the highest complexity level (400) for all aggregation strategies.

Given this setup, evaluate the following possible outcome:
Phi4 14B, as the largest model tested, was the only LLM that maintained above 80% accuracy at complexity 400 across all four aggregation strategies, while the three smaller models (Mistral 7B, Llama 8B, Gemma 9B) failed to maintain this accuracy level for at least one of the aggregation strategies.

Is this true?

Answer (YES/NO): NO